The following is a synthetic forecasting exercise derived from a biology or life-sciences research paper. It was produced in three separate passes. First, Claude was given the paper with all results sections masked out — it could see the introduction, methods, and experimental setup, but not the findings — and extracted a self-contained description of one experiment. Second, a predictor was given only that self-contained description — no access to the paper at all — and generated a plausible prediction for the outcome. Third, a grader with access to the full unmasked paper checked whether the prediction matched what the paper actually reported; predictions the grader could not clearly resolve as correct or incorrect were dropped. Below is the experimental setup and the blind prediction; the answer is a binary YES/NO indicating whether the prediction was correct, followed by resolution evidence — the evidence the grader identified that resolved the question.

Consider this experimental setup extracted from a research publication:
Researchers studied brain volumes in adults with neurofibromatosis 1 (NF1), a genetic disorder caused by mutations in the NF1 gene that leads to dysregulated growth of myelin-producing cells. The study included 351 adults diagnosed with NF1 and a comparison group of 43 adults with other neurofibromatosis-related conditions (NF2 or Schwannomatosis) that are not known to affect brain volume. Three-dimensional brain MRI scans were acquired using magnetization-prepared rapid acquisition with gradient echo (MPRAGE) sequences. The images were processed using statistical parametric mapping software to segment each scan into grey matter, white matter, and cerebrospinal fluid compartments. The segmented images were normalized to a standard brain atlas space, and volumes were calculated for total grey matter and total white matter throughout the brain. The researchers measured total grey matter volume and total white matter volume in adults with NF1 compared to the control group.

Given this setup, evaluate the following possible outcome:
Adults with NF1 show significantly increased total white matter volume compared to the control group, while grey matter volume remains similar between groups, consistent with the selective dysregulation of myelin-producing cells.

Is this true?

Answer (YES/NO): YES